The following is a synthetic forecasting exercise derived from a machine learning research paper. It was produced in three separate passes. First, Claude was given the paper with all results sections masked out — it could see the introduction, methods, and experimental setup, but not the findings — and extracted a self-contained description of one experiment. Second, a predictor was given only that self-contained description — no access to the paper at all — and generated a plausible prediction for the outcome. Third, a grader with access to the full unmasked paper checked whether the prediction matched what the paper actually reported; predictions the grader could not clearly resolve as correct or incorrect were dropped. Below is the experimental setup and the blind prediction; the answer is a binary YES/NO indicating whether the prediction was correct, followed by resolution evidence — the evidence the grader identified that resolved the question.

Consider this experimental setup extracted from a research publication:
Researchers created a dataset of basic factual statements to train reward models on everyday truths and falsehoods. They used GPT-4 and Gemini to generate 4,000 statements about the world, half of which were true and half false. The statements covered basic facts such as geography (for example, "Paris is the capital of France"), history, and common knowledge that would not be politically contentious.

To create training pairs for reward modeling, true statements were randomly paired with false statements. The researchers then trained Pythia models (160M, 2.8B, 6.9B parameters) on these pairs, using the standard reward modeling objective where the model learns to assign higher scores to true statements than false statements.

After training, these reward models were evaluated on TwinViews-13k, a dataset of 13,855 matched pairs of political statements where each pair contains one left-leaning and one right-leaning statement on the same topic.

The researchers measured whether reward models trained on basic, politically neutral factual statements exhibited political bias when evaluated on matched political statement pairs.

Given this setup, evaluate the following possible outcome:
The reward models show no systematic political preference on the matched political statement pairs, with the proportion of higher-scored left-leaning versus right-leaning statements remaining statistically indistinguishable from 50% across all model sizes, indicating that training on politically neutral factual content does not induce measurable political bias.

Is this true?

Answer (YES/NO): NO